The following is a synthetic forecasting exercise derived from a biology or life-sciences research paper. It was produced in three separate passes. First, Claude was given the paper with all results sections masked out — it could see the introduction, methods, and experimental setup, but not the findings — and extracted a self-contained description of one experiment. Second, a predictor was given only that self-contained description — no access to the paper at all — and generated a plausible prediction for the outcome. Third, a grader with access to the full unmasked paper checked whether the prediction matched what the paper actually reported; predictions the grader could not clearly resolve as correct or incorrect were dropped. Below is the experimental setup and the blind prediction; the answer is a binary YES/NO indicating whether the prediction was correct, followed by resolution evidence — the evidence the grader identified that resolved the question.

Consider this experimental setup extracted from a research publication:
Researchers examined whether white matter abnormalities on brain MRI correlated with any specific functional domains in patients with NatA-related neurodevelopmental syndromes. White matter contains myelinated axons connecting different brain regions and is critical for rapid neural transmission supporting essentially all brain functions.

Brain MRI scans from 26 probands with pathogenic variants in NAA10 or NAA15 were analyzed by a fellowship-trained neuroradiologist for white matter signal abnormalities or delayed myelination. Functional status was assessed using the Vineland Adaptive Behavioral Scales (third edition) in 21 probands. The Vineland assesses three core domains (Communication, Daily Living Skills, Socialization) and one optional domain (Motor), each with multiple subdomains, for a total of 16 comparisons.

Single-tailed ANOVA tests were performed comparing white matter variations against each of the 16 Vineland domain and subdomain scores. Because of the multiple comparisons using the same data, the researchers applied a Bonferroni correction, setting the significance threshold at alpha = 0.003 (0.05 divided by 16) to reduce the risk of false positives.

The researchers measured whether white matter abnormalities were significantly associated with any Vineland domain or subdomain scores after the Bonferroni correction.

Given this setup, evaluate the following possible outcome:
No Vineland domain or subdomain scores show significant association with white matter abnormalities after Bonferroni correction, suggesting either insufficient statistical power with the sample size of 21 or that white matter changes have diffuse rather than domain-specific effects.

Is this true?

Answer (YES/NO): NO